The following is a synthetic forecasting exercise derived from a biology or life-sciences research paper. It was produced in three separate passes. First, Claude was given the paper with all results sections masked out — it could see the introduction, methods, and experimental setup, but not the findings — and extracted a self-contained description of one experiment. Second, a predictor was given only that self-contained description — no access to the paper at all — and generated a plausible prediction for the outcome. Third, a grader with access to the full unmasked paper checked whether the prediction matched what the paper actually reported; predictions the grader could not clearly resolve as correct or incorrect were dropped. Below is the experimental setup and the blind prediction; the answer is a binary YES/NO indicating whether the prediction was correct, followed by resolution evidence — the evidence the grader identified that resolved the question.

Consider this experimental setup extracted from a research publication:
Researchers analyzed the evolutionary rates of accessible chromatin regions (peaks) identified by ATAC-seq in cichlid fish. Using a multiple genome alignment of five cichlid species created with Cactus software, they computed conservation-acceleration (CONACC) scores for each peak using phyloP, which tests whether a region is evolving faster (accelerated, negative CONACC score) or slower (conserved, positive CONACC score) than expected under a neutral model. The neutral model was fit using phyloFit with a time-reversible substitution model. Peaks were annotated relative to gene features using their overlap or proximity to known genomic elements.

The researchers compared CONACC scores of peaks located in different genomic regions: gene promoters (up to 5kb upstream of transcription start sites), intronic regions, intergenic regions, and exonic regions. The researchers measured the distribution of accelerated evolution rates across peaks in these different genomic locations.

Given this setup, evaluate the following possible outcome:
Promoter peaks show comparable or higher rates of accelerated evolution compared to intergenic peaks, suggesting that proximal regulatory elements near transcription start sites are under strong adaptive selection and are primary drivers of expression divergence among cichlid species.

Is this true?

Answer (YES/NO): YES